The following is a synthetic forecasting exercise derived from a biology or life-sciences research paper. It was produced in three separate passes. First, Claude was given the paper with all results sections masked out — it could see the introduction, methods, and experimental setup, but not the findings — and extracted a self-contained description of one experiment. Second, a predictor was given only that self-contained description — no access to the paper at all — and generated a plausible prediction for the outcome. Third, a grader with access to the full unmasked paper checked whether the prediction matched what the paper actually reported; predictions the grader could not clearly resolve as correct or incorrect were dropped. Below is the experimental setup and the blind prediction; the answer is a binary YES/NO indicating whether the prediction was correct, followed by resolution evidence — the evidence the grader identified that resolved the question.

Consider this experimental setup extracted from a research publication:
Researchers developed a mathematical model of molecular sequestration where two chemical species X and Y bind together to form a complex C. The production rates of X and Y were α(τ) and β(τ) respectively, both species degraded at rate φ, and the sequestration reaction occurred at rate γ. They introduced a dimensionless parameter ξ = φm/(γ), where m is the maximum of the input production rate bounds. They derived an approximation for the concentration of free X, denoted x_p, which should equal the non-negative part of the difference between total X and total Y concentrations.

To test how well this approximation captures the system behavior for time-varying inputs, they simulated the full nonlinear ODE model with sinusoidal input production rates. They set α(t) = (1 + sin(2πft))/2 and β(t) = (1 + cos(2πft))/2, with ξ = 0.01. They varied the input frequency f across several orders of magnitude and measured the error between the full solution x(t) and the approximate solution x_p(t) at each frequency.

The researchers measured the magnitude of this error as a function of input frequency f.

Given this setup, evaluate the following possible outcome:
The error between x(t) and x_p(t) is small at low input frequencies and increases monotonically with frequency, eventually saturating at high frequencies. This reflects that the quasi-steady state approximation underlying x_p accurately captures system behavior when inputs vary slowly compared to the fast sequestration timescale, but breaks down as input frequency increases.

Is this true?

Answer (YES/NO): NO